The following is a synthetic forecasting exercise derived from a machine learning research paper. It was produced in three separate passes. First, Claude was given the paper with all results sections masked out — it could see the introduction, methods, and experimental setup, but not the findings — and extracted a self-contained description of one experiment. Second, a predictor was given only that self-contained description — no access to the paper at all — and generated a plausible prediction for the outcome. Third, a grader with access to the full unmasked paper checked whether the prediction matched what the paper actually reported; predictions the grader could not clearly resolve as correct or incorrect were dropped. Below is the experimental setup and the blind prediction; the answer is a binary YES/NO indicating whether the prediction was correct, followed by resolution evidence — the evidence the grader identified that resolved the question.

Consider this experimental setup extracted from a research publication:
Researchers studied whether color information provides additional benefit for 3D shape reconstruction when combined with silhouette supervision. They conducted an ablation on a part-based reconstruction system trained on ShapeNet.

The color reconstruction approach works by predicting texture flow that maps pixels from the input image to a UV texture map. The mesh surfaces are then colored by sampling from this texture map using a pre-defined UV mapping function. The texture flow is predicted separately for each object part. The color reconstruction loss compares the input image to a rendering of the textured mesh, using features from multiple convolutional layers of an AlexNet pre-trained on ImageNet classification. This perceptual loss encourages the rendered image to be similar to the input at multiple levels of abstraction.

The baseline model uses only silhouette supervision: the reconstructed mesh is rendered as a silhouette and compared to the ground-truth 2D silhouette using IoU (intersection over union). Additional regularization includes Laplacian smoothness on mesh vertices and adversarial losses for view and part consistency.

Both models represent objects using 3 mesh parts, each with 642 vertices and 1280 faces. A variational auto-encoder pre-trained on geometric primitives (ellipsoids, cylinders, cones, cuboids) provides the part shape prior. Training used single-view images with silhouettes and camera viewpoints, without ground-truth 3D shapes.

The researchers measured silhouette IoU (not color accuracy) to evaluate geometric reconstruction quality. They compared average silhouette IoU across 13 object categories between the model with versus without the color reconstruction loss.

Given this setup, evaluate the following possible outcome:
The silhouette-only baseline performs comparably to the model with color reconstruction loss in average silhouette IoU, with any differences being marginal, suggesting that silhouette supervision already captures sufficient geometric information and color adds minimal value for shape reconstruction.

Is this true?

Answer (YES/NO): NO